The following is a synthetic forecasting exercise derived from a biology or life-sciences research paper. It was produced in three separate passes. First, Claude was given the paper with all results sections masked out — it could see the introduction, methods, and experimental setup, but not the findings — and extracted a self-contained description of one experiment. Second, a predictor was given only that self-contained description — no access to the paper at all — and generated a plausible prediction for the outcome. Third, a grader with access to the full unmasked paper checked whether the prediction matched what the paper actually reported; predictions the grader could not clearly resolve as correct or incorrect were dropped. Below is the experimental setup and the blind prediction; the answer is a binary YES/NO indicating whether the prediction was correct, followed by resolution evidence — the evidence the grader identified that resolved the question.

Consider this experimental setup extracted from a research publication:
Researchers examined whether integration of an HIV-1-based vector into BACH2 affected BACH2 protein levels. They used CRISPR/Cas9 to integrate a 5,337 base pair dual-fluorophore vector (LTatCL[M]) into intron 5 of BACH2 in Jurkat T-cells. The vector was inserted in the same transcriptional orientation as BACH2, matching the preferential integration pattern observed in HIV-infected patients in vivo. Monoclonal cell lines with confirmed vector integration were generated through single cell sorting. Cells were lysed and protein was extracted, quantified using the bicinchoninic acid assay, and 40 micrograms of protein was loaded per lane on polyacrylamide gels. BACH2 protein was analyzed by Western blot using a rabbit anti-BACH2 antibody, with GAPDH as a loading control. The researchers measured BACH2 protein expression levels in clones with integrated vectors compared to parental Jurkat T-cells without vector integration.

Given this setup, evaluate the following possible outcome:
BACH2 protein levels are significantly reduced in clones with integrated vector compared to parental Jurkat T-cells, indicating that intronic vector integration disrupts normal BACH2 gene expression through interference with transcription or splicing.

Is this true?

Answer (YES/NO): NO